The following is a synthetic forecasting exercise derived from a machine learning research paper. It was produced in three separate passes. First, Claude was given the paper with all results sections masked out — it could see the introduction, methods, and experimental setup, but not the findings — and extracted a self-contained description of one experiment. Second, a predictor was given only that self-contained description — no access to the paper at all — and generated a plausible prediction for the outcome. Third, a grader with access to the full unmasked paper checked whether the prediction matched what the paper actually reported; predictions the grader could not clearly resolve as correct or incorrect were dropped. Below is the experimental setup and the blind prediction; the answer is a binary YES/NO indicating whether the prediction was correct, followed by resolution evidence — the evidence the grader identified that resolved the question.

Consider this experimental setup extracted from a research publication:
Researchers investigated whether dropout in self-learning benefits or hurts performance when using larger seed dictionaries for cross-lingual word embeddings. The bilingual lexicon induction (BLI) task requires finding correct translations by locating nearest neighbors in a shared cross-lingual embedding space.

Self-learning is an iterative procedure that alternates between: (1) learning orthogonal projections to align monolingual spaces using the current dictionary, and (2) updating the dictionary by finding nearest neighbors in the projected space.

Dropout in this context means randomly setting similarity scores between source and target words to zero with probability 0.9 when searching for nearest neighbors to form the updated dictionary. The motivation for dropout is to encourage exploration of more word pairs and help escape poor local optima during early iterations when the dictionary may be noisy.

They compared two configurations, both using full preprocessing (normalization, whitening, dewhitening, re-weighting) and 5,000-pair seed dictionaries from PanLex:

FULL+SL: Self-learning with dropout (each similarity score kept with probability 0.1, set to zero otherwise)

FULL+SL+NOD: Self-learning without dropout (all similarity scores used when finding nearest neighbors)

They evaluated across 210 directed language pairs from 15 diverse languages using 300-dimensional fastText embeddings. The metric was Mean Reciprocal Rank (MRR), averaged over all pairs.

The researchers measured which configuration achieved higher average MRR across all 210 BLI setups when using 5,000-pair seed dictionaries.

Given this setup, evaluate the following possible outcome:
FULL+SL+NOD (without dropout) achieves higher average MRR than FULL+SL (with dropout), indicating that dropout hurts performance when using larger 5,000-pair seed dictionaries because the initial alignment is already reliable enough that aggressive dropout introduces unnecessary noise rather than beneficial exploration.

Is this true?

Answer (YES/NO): YES